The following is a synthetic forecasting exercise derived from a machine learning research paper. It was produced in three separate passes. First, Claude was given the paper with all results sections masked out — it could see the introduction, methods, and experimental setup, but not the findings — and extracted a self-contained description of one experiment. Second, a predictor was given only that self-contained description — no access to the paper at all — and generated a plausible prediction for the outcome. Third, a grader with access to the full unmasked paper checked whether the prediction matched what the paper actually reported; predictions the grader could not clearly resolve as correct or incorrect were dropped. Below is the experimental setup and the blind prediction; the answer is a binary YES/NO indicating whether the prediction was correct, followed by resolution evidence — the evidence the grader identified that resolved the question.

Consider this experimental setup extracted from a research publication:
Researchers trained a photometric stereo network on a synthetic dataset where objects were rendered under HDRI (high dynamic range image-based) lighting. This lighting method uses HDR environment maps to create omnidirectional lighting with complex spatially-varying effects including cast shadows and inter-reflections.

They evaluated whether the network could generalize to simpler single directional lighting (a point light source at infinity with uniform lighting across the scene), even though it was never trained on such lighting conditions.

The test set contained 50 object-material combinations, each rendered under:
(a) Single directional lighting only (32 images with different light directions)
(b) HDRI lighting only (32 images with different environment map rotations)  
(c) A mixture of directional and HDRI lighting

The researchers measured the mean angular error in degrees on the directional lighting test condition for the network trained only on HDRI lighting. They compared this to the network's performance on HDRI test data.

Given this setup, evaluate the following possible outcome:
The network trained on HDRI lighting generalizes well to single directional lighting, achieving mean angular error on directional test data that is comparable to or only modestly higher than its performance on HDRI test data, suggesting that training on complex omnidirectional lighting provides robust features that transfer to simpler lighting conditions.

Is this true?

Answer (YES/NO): YES